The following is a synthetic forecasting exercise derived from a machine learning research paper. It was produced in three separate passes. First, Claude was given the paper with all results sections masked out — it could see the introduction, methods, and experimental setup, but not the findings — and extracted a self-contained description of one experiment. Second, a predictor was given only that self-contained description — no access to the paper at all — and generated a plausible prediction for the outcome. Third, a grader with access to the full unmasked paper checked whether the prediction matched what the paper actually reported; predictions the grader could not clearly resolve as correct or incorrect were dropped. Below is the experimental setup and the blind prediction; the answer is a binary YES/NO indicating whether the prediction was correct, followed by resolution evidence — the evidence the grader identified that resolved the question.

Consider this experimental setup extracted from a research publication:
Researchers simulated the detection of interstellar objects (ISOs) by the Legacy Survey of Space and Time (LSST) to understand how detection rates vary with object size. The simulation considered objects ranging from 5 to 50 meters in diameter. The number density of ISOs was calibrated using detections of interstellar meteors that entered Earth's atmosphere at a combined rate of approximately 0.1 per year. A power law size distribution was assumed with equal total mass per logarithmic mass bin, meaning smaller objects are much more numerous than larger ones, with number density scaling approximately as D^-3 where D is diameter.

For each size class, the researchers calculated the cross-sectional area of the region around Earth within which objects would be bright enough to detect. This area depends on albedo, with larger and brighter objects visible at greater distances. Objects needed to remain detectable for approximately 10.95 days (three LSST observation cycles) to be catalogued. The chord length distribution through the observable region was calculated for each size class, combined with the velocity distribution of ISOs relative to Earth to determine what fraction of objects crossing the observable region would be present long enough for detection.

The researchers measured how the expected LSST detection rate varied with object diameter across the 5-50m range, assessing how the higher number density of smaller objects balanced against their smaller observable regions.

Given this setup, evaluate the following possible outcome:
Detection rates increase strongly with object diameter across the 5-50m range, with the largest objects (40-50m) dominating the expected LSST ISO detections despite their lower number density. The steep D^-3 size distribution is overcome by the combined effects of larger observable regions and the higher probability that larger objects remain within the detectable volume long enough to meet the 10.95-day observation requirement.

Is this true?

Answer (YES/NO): YES